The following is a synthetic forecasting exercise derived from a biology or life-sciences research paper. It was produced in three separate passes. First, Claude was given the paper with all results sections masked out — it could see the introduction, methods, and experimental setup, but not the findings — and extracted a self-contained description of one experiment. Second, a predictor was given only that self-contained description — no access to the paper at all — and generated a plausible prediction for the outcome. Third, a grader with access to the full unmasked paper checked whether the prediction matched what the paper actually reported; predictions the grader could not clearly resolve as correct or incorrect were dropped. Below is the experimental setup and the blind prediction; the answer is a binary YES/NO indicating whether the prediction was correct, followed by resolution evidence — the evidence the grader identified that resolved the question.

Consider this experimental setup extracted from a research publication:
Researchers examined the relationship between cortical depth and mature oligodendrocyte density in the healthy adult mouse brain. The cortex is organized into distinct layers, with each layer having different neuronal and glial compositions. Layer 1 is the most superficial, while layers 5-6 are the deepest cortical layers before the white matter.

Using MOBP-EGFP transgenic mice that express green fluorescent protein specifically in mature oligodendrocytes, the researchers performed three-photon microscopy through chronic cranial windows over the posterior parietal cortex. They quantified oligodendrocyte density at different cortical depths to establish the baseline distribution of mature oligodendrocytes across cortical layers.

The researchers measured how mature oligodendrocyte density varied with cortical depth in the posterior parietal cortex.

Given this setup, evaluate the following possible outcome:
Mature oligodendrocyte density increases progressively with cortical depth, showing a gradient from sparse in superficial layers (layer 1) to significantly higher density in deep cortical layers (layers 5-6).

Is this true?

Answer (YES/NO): YES